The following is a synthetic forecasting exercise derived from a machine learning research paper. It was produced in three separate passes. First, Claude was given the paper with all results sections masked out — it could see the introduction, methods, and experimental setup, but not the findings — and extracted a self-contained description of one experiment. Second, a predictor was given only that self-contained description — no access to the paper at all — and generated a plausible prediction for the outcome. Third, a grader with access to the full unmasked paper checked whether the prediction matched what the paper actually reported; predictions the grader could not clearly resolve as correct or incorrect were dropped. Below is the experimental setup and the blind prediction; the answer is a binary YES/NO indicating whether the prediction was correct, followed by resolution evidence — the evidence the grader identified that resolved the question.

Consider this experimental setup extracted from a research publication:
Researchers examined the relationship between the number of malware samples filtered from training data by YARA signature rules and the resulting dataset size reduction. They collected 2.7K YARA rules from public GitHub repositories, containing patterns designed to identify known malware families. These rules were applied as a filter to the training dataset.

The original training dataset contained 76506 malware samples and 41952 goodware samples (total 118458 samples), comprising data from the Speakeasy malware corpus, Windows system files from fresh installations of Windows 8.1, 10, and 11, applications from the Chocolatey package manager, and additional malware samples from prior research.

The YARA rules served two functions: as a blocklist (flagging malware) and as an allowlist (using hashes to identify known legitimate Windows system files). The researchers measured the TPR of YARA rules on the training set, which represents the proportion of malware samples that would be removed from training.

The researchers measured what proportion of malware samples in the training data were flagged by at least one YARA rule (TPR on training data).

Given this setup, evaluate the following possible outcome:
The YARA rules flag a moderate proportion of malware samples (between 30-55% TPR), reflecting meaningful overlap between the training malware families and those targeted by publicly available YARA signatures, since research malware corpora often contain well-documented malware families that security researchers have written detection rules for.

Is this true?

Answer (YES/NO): NO